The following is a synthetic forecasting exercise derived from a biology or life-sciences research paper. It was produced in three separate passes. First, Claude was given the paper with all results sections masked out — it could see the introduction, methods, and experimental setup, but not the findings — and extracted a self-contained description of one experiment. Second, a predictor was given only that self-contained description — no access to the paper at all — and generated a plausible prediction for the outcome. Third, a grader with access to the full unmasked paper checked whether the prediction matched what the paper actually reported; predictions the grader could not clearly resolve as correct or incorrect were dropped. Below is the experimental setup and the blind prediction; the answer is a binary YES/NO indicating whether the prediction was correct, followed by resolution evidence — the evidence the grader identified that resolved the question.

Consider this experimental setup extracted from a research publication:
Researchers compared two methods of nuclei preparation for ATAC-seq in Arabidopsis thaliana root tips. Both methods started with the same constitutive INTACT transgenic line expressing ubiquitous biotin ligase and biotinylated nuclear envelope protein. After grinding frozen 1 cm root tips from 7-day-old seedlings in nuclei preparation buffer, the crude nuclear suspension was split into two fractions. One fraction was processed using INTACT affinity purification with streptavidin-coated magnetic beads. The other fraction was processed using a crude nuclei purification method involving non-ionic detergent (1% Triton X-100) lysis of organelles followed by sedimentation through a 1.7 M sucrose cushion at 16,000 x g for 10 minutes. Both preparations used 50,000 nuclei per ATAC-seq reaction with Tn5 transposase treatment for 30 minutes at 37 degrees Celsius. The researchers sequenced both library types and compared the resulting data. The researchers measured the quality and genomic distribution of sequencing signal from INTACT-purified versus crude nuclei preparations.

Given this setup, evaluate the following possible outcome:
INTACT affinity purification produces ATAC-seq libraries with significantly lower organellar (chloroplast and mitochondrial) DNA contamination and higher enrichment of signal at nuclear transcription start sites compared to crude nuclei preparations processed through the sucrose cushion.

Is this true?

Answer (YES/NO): NO